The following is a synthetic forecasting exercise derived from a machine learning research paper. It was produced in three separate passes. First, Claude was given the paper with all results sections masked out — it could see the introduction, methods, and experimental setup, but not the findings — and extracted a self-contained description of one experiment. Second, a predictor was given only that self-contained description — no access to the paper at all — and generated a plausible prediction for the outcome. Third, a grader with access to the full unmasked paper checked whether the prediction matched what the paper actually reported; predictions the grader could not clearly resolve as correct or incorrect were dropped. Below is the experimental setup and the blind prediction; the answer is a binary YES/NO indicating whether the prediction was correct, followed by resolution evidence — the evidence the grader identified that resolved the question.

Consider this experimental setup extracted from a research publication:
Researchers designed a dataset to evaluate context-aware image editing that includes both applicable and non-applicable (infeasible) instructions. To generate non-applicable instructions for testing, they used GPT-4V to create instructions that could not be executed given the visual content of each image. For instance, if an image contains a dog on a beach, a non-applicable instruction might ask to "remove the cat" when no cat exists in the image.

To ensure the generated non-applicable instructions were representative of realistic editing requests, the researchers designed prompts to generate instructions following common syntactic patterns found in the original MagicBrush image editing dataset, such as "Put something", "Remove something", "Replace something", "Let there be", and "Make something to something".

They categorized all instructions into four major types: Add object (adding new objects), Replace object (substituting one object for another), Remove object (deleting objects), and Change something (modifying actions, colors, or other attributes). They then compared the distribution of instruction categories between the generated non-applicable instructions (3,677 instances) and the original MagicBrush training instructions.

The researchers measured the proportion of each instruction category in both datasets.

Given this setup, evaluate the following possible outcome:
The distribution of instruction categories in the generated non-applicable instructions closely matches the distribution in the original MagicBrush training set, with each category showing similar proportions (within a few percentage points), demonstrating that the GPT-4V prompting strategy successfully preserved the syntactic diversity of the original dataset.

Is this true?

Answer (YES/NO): YES